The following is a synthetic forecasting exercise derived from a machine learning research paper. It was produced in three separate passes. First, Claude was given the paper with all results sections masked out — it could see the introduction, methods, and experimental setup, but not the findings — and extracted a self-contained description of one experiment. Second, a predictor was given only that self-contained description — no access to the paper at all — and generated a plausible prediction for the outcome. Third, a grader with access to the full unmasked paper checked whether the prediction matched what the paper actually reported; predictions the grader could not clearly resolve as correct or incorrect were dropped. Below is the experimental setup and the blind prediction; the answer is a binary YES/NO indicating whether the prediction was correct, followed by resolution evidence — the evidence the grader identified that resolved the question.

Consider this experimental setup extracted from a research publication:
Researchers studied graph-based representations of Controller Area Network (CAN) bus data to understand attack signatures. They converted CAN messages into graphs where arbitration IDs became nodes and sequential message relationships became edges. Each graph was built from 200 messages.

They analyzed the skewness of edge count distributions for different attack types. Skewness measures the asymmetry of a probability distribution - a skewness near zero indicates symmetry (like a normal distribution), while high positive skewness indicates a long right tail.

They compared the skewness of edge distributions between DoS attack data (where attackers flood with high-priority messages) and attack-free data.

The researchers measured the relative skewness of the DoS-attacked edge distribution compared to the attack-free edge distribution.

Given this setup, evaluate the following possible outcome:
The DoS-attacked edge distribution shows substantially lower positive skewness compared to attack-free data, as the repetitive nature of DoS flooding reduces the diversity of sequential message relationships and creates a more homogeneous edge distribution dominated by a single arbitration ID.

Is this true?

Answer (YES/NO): NO